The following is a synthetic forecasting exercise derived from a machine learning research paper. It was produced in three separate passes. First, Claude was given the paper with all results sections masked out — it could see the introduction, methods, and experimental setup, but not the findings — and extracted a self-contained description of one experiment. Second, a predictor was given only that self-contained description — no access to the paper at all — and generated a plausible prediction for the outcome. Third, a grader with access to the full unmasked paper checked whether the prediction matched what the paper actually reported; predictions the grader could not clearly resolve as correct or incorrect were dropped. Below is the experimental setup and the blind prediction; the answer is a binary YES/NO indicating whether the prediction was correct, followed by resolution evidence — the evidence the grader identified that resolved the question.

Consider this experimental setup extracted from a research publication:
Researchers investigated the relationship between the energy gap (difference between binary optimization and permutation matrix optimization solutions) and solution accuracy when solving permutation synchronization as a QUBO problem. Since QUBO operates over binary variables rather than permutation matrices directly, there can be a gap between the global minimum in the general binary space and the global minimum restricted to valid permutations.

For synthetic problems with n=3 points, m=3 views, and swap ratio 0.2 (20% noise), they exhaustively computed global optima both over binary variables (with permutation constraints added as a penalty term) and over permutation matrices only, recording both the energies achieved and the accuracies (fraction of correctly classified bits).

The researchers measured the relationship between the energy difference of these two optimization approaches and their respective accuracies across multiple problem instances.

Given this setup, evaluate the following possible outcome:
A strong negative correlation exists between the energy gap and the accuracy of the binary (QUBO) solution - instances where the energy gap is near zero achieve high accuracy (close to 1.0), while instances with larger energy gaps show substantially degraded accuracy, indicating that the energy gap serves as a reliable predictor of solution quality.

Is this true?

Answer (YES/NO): NO